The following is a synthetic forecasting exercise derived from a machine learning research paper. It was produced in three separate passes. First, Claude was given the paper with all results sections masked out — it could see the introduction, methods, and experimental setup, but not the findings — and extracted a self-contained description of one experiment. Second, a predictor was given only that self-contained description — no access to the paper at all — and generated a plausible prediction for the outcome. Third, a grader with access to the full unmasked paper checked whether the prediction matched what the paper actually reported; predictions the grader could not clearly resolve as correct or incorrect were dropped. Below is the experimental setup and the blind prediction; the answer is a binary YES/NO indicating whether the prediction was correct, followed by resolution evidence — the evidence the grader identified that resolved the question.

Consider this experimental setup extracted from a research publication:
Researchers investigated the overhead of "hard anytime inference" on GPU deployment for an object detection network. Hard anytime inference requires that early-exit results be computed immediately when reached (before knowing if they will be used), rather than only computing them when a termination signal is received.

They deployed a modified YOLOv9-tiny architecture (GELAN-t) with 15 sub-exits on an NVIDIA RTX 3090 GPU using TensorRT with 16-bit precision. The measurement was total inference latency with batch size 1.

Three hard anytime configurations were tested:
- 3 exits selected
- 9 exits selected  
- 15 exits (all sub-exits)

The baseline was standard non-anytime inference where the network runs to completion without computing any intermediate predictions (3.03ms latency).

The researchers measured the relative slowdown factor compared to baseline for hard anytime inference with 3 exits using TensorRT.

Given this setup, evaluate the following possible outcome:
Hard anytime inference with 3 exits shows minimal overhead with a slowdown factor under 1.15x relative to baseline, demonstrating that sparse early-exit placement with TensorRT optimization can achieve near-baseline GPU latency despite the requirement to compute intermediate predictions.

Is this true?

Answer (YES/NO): NO